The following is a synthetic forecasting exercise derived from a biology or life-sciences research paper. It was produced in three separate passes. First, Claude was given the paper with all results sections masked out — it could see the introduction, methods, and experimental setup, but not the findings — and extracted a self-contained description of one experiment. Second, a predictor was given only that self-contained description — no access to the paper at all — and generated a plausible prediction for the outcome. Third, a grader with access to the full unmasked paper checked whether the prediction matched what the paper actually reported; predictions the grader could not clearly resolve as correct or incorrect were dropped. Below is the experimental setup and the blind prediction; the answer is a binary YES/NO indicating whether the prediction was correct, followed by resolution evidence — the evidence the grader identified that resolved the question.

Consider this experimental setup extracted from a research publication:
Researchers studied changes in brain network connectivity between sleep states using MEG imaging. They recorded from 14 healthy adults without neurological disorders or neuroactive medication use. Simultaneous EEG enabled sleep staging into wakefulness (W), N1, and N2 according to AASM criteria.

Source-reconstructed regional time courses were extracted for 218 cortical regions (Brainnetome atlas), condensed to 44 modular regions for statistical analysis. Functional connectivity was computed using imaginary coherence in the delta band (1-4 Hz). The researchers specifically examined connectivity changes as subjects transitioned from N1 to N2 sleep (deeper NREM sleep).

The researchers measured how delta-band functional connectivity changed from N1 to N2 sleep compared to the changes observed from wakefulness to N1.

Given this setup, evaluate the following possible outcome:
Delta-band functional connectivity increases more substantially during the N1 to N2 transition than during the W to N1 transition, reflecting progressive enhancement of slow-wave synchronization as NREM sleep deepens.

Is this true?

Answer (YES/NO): NO